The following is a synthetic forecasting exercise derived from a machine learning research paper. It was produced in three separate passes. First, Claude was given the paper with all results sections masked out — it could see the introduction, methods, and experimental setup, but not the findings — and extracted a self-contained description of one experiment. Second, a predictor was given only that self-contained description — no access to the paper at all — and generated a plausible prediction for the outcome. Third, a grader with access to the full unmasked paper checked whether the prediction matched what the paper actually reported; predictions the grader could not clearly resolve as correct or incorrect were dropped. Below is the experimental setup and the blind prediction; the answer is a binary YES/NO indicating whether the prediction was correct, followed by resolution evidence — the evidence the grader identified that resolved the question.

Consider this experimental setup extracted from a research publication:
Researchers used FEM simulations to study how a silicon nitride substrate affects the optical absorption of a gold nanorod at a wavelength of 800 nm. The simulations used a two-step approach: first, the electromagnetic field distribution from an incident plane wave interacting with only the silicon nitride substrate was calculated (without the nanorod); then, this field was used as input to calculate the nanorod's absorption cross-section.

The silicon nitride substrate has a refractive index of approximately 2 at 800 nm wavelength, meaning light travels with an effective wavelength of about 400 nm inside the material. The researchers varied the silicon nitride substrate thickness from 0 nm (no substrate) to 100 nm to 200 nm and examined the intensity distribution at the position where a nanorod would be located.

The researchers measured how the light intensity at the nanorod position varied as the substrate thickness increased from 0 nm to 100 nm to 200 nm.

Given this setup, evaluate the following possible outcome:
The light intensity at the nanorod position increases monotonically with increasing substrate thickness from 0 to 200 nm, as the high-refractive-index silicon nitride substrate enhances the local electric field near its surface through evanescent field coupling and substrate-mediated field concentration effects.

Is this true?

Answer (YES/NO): NO